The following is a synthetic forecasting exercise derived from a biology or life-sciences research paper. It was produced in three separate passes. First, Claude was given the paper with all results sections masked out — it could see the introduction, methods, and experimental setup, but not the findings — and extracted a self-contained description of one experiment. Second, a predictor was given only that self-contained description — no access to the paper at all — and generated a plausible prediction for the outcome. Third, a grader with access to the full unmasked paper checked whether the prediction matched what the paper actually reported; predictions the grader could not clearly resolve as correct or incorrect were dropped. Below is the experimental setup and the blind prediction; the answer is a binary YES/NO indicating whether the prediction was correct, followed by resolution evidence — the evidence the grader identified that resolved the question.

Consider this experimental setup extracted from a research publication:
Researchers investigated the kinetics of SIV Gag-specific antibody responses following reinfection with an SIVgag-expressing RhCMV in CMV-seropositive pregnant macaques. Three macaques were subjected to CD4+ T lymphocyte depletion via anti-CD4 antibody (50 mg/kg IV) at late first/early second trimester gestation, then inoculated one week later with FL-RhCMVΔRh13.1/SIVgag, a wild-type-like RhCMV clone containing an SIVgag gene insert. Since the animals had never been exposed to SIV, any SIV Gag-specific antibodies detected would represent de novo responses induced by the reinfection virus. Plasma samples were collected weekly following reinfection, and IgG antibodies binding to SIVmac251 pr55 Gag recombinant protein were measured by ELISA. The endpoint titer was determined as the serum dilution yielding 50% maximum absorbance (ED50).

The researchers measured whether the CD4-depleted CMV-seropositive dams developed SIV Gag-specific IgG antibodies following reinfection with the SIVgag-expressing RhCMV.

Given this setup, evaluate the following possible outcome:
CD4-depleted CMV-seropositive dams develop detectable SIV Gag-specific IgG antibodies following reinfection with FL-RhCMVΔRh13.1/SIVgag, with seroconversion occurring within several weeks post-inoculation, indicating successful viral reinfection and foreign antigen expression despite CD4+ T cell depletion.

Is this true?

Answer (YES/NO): NO